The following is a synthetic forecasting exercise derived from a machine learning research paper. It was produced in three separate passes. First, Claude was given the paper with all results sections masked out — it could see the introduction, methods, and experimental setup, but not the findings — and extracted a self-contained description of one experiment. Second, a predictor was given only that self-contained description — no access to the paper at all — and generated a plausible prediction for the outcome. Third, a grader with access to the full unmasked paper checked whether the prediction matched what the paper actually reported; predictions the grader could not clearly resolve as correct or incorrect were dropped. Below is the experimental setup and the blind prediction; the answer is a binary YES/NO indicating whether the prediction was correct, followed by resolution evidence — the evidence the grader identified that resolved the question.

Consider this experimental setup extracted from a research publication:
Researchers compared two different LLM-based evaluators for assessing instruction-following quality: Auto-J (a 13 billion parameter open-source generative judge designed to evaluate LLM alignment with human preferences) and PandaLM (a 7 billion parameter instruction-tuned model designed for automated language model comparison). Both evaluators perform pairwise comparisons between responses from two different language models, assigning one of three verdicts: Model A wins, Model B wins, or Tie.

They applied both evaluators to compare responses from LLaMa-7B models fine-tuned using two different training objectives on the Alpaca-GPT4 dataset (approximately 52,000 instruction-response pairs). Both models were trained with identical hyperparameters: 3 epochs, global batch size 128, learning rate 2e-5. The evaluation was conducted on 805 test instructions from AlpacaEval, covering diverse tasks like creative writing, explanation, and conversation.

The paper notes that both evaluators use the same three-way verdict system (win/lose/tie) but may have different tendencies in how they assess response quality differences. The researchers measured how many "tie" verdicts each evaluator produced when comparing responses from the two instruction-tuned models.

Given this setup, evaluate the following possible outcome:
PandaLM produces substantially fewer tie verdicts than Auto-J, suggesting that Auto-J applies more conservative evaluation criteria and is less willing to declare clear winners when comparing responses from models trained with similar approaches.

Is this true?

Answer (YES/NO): NO